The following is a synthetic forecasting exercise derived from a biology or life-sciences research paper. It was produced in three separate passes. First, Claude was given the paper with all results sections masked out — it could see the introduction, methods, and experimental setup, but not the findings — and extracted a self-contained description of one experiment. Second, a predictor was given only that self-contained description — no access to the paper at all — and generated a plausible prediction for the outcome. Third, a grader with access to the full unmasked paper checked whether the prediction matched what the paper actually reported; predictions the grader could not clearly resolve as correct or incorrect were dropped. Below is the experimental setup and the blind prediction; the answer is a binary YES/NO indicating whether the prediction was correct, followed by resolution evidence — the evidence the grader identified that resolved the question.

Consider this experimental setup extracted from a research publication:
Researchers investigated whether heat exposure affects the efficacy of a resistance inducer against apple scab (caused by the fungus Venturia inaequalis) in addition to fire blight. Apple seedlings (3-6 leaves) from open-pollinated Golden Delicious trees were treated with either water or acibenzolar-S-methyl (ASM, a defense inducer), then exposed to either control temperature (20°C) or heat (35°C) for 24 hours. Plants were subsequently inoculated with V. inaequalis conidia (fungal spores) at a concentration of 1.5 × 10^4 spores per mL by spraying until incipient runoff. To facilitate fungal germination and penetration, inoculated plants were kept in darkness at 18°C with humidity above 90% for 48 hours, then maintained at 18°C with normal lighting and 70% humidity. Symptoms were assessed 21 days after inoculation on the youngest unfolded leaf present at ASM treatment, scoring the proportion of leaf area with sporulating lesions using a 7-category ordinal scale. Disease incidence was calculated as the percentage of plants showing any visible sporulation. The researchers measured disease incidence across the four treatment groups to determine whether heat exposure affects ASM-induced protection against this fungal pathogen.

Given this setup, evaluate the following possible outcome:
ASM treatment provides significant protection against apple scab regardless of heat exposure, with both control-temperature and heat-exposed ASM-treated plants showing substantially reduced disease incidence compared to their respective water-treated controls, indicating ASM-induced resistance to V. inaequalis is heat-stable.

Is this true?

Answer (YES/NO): NO